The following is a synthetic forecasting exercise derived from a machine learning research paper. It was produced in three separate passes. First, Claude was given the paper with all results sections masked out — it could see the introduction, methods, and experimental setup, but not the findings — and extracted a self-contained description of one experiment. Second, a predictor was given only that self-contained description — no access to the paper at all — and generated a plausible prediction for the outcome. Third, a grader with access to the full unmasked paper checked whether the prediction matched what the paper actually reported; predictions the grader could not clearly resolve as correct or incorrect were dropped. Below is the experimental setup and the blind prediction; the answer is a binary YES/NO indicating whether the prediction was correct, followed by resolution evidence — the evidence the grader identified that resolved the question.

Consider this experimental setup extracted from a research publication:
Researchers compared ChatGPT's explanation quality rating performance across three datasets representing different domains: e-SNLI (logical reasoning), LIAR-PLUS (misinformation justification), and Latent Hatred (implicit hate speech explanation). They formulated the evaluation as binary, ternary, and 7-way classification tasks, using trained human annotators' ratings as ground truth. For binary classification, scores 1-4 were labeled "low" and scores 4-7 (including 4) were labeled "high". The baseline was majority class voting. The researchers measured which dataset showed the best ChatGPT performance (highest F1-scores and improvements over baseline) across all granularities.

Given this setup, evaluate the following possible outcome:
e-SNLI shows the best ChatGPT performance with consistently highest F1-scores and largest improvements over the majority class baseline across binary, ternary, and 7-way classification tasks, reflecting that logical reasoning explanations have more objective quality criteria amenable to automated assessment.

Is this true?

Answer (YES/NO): NO